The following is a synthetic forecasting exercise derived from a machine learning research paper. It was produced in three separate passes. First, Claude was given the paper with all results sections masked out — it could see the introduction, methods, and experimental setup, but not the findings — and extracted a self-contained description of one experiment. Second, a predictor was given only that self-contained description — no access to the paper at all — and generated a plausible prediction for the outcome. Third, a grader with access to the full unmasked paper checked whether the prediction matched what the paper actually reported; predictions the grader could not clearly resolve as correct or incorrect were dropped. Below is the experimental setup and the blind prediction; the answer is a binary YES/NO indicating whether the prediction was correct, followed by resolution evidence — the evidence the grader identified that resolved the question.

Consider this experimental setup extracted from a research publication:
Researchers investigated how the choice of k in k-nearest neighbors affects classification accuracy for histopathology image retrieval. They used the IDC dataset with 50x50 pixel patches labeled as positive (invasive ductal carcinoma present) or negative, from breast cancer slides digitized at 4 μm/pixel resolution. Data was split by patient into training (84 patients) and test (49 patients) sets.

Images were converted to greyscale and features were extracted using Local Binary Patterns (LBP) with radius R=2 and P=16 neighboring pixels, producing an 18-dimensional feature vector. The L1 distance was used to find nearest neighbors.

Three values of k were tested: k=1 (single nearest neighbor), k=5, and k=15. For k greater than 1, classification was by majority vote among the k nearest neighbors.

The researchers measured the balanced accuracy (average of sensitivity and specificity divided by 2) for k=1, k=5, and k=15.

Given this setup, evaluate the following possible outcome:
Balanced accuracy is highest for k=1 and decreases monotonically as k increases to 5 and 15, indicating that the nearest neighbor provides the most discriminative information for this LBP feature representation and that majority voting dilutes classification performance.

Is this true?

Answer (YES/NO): NO